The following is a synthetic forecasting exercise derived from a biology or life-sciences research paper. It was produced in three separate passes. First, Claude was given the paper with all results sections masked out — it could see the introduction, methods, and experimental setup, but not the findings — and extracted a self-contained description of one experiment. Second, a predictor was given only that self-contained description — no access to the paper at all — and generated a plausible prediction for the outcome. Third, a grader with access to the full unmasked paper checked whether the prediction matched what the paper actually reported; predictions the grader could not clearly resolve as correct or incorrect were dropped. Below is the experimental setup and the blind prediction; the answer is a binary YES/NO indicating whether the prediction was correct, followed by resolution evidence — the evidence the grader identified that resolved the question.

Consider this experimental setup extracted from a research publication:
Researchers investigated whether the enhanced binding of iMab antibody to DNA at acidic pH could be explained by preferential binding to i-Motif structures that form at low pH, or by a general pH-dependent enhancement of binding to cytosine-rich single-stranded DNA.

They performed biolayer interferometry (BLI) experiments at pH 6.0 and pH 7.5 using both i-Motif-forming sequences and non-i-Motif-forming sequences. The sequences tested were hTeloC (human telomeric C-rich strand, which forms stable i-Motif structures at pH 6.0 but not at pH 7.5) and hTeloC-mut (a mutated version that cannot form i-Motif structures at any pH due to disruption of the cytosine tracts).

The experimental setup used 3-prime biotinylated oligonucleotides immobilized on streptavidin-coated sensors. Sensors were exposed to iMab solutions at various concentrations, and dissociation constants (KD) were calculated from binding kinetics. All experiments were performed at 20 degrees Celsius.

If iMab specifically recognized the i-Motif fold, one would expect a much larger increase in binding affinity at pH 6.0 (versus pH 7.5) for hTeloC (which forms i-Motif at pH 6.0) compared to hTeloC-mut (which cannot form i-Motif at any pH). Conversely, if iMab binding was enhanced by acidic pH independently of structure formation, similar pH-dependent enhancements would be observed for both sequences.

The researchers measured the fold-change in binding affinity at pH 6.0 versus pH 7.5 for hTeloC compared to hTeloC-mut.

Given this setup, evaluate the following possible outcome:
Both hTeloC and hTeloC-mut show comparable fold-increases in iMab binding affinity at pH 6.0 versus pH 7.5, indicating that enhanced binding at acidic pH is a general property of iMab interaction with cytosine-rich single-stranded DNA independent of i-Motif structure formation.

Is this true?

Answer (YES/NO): NO